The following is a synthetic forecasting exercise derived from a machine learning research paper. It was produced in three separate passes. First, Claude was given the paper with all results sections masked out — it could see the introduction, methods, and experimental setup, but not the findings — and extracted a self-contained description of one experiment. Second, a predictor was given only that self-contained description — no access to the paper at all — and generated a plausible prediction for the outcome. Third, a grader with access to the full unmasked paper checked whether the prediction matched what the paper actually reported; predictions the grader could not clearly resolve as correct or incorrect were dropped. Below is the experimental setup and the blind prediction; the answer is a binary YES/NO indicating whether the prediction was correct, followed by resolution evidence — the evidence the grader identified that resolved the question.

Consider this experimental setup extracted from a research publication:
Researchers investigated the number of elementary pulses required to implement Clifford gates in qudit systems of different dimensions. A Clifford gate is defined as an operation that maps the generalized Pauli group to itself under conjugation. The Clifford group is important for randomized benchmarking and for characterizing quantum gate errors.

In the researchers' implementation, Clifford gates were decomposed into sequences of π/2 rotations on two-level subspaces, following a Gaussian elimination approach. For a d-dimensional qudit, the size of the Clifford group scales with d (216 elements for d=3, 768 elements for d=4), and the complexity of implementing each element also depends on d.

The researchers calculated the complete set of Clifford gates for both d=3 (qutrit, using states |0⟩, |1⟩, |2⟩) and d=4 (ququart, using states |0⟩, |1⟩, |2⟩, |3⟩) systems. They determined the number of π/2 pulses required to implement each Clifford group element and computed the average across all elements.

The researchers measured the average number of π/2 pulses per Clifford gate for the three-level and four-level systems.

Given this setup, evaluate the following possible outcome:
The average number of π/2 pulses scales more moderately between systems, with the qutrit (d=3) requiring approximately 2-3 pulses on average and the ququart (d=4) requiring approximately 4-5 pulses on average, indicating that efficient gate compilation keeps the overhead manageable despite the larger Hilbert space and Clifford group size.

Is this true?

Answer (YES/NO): NO